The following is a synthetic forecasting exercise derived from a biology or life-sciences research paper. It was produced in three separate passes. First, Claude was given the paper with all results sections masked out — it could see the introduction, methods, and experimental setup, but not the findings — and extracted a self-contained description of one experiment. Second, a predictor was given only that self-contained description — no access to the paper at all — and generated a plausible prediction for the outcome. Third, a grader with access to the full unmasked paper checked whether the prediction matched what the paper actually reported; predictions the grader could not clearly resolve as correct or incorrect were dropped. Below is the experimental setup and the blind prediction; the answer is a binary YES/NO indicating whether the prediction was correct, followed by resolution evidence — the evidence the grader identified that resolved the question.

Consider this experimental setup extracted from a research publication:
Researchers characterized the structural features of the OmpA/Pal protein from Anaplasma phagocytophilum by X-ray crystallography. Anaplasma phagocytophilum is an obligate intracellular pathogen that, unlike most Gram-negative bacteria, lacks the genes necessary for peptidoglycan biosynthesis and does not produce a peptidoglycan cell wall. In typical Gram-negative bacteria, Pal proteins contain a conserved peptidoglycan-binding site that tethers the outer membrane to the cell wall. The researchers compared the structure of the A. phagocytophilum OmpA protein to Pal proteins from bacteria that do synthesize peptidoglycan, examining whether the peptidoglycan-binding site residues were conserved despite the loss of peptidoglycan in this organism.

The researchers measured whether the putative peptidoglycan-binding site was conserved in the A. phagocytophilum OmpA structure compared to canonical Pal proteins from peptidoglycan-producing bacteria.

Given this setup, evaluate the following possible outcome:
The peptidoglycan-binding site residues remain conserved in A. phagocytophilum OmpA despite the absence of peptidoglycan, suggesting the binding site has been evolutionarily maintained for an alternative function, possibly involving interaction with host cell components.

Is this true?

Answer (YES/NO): YES